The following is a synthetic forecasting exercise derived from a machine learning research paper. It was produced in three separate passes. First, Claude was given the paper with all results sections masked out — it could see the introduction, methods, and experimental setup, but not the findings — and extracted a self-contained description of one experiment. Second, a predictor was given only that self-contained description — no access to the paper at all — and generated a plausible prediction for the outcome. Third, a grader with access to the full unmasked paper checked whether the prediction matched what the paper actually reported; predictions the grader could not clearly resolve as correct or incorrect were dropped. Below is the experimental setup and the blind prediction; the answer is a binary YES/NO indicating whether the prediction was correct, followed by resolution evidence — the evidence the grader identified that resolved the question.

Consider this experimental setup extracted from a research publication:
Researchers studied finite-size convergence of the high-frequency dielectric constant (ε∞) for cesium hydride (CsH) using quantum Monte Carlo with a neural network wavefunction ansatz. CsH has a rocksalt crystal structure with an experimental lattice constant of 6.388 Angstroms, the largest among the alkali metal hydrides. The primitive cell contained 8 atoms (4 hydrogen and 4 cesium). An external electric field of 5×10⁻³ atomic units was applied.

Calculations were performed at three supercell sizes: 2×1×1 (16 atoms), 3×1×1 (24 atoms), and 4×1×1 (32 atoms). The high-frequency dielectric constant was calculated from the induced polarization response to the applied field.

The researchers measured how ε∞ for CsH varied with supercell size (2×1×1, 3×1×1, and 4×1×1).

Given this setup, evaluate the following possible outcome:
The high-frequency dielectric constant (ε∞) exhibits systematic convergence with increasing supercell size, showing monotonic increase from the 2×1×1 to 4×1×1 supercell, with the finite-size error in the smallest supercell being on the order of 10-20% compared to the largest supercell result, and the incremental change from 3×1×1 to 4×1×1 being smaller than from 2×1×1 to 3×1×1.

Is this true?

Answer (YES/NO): NO